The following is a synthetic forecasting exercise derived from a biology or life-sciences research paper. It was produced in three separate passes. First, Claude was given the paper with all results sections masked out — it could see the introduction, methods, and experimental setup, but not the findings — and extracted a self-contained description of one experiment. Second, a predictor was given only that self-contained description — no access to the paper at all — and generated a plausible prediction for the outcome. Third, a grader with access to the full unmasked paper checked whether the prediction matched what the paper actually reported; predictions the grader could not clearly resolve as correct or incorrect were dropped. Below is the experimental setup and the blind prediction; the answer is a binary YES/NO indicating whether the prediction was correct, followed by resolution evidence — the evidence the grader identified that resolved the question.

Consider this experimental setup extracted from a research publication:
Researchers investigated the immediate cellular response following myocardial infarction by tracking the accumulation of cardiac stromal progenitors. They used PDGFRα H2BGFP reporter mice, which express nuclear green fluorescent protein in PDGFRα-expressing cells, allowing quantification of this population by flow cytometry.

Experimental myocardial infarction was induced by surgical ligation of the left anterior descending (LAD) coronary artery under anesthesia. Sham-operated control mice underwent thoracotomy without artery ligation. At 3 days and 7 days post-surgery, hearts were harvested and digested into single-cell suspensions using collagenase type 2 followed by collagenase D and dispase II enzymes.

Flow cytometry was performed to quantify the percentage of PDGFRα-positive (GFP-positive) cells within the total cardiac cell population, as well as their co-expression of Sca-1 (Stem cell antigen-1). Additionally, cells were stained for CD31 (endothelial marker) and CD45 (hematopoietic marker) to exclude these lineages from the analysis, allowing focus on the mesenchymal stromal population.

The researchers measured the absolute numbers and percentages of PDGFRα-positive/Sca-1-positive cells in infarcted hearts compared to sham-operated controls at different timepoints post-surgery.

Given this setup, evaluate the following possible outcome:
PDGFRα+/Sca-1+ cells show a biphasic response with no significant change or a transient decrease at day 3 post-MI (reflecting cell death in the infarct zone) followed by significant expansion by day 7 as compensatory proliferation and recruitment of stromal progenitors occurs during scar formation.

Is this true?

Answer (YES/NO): NO